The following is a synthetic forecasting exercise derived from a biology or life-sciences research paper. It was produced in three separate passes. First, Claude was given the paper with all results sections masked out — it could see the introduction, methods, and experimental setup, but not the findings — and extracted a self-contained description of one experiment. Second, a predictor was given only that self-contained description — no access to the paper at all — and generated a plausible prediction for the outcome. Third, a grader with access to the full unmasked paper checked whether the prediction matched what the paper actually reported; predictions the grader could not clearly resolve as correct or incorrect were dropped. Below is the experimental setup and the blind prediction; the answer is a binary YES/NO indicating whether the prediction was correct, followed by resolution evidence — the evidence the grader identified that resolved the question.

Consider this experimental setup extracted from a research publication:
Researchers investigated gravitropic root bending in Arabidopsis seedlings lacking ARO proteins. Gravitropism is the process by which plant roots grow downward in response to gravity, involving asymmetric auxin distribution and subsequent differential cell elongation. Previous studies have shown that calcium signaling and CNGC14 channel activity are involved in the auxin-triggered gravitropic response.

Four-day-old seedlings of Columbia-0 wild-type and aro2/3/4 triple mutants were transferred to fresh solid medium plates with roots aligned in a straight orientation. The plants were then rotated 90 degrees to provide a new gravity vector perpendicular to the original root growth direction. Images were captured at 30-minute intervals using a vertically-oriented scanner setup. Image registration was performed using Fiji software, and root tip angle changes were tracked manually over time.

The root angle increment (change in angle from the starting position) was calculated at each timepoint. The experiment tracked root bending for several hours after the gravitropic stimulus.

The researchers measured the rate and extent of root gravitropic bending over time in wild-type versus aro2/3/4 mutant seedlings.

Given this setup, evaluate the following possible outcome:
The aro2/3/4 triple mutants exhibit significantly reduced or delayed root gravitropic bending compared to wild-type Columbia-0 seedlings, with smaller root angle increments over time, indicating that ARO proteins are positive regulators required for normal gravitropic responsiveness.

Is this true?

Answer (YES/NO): YES